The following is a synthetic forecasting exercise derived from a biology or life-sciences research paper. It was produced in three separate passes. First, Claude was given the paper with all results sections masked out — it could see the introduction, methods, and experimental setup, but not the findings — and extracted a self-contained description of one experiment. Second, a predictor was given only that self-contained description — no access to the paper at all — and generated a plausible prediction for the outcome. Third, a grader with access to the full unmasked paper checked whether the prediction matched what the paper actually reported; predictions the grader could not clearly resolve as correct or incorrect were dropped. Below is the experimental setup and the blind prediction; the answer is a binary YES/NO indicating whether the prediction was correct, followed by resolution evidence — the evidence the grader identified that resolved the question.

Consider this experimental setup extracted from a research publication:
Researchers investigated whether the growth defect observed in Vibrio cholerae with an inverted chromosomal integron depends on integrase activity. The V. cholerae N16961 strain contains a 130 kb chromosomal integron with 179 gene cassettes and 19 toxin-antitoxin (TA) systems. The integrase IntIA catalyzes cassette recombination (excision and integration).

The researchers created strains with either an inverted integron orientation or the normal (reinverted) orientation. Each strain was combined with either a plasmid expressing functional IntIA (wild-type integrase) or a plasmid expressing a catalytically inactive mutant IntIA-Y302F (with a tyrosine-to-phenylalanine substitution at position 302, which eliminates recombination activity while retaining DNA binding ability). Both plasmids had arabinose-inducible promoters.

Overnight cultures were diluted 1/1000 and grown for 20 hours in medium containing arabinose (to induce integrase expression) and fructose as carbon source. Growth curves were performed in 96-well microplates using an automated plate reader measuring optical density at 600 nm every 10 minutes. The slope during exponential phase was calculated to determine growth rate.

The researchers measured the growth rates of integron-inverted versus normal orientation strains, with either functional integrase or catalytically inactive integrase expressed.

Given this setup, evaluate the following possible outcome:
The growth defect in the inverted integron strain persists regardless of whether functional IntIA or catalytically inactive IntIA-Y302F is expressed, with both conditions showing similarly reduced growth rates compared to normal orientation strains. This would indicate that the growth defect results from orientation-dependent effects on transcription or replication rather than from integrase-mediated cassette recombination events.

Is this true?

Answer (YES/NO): NO